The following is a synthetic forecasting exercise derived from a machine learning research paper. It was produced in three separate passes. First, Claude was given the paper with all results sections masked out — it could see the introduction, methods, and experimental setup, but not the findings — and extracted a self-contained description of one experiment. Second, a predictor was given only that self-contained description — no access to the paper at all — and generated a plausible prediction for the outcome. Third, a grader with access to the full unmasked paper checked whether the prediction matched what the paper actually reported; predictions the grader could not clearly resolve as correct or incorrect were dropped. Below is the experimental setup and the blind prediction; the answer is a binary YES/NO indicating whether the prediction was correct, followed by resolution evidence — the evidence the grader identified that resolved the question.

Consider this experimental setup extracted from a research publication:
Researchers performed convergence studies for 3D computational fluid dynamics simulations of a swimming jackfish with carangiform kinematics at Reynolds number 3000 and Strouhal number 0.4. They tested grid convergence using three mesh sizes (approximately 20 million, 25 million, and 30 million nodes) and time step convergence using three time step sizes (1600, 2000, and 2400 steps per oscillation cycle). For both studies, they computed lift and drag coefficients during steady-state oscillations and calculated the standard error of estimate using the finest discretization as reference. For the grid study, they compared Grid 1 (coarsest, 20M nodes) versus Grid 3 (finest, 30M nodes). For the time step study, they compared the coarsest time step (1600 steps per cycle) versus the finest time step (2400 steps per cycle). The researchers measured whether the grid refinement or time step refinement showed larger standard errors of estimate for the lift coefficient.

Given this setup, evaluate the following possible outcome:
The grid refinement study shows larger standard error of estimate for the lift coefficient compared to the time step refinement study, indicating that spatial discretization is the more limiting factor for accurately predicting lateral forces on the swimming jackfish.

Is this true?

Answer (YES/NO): YES